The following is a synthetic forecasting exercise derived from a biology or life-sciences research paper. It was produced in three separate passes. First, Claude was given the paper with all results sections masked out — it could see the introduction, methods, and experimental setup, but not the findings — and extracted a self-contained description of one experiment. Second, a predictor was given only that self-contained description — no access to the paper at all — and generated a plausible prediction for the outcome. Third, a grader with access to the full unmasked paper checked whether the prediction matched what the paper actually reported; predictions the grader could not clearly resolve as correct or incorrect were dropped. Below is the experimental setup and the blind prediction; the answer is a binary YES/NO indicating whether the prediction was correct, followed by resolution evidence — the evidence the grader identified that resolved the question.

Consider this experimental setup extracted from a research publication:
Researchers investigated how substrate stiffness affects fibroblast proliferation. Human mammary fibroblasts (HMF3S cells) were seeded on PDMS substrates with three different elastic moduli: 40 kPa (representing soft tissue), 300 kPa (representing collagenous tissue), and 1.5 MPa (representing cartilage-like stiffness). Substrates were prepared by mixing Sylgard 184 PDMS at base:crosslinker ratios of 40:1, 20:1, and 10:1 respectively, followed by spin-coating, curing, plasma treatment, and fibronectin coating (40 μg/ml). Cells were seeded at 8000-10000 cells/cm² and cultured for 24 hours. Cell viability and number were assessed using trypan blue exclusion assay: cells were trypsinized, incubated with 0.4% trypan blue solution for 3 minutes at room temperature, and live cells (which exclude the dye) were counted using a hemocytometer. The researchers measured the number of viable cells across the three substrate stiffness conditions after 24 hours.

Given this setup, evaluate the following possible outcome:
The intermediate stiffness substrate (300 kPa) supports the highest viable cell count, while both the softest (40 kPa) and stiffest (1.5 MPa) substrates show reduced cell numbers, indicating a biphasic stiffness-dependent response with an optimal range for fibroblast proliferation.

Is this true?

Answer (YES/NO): NO